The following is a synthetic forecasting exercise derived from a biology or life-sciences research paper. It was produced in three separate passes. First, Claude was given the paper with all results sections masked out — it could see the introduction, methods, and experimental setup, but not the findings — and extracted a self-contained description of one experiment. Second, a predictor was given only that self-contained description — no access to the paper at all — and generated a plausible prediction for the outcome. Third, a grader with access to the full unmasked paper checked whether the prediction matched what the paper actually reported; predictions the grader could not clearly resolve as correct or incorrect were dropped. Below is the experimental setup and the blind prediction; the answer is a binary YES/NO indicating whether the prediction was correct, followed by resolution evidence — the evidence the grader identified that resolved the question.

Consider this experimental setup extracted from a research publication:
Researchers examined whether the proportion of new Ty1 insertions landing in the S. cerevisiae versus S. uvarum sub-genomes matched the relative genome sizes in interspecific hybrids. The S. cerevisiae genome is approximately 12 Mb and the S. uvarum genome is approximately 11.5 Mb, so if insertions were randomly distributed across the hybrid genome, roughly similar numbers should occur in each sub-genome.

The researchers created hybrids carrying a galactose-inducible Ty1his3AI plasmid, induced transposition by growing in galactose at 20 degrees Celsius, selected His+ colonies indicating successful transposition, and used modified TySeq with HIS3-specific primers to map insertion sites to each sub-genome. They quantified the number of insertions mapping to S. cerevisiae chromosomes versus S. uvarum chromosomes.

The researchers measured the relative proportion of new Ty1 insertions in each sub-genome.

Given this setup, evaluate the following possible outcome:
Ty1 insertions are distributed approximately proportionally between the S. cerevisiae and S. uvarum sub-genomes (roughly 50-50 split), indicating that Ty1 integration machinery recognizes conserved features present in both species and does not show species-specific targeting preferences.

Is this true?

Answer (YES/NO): YES